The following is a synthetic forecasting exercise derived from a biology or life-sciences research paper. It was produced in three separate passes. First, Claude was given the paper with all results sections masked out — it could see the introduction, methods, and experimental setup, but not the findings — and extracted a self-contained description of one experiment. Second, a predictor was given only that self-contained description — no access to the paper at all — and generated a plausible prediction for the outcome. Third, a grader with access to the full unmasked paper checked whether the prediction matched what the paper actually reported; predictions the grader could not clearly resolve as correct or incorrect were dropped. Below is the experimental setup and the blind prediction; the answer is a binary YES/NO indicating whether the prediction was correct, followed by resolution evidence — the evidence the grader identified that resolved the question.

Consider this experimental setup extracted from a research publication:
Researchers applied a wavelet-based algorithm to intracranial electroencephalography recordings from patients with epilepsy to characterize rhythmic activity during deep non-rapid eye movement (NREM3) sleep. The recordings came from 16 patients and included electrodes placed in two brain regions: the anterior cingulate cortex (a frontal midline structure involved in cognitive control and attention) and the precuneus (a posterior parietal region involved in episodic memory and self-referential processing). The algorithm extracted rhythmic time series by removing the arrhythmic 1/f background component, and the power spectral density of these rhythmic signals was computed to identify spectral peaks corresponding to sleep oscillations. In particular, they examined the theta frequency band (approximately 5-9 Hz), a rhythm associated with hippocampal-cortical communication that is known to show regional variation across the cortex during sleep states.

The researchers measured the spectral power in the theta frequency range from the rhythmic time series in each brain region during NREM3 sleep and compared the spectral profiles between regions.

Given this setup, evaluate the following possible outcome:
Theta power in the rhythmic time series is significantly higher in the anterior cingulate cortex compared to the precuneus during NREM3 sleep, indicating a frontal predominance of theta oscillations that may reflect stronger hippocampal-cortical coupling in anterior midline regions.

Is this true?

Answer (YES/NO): NO